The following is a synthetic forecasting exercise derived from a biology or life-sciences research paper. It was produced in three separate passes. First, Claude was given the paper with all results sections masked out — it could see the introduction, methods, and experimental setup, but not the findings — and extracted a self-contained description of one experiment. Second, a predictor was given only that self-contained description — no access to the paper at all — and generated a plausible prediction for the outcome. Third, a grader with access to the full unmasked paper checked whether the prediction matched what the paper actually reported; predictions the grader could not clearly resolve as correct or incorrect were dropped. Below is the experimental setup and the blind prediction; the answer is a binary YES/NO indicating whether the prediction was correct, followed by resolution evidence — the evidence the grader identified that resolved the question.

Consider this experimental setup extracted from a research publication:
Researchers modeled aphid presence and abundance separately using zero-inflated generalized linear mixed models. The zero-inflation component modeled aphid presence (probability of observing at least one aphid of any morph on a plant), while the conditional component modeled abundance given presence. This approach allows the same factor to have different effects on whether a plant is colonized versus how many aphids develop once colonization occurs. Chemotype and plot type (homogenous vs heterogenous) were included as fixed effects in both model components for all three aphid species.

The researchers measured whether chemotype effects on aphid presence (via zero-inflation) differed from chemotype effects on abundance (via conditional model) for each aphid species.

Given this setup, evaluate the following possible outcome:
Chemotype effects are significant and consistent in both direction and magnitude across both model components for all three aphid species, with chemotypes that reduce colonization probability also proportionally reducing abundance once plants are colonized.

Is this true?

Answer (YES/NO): NO